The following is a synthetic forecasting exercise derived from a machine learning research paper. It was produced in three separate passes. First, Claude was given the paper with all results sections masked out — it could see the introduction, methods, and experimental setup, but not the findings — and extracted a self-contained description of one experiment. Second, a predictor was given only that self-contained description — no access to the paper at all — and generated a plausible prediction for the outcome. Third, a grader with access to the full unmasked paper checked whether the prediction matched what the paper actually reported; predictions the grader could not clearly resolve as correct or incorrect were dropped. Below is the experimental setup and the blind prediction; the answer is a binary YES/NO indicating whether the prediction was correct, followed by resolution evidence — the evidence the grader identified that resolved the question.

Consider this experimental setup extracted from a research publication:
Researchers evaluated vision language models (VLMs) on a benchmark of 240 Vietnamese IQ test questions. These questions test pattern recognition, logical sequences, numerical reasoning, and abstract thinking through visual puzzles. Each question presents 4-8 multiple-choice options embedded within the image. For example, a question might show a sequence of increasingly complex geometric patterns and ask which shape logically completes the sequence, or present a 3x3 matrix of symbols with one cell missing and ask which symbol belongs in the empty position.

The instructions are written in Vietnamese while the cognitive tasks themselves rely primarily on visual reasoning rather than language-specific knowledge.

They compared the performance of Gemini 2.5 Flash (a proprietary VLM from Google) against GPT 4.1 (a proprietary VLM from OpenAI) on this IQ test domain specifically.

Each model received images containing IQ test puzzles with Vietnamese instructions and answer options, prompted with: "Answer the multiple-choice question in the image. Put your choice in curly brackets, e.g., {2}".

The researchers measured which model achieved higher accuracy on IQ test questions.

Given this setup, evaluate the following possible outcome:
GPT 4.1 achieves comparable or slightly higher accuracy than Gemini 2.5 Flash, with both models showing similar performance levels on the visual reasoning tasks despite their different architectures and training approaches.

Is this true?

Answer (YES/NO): NO